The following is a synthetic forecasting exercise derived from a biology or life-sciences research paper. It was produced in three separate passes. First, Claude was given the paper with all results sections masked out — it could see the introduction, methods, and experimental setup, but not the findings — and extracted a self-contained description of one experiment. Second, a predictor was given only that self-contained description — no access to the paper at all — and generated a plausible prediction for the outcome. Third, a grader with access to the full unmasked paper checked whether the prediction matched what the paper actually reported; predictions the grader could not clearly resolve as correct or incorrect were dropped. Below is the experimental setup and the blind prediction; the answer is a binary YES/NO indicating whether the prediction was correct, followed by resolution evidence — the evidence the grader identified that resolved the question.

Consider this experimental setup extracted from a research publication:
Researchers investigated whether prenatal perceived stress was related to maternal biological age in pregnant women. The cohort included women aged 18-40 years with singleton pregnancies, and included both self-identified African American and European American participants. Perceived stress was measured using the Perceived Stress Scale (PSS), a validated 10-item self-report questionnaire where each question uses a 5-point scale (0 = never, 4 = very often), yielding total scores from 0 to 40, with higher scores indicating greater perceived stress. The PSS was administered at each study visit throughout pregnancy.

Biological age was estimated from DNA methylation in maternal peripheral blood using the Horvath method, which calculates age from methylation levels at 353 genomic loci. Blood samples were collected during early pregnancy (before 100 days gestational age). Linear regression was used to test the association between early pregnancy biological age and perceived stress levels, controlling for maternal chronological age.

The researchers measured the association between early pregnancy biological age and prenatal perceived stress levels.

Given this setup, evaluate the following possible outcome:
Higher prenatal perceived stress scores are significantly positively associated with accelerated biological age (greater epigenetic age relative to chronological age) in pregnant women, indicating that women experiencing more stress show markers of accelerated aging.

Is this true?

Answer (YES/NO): NO